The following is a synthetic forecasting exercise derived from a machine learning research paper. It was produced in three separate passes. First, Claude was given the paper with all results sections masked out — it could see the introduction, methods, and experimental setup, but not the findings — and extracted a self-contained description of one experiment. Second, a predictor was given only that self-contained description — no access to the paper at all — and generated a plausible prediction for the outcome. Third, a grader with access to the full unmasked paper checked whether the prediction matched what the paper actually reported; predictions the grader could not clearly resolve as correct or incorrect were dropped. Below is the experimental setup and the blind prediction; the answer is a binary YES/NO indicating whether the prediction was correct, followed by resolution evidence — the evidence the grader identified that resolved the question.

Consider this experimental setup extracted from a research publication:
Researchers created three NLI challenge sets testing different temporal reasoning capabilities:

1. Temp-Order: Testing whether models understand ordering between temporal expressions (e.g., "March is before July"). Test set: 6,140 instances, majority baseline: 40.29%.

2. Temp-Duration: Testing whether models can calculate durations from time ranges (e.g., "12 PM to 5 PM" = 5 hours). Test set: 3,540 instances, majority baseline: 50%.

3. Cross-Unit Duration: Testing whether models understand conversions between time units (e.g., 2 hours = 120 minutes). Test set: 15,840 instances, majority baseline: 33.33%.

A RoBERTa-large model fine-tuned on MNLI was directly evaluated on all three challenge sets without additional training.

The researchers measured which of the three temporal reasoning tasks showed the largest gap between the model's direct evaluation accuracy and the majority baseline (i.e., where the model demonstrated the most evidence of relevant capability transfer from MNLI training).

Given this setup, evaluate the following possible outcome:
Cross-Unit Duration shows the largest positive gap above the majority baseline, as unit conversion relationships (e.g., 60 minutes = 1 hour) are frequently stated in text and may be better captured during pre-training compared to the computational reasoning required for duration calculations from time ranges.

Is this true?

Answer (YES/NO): NO